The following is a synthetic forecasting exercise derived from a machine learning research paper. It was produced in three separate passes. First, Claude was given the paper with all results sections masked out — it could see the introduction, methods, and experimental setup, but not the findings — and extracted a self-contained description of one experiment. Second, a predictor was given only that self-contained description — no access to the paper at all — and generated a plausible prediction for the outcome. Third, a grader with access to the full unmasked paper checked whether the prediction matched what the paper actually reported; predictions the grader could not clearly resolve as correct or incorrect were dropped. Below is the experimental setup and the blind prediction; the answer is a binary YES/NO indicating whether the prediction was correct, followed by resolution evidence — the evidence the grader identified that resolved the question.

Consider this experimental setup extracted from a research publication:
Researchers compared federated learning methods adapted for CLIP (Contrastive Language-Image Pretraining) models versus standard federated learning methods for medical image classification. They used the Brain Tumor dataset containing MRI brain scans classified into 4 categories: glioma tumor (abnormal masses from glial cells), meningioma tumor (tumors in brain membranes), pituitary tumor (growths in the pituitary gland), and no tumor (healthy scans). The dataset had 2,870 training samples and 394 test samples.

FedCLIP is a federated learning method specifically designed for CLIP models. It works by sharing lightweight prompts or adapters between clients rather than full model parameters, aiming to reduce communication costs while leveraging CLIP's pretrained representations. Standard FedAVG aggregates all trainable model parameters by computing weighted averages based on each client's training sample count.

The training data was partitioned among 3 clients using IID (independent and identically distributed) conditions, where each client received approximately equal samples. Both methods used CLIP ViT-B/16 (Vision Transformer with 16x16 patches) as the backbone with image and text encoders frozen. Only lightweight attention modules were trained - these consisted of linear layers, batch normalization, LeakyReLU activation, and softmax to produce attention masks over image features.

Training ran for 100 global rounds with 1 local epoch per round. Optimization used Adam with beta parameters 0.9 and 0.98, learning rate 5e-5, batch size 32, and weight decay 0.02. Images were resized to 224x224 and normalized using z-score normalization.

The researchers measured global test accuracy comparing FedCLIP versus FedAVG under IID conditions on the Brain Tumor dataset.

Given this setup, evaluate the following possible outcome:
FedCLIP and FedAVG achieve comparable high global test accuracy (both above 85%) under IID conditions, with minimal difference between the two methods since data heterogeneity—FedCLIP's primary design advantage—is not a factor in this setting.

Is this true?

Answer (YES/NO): NO